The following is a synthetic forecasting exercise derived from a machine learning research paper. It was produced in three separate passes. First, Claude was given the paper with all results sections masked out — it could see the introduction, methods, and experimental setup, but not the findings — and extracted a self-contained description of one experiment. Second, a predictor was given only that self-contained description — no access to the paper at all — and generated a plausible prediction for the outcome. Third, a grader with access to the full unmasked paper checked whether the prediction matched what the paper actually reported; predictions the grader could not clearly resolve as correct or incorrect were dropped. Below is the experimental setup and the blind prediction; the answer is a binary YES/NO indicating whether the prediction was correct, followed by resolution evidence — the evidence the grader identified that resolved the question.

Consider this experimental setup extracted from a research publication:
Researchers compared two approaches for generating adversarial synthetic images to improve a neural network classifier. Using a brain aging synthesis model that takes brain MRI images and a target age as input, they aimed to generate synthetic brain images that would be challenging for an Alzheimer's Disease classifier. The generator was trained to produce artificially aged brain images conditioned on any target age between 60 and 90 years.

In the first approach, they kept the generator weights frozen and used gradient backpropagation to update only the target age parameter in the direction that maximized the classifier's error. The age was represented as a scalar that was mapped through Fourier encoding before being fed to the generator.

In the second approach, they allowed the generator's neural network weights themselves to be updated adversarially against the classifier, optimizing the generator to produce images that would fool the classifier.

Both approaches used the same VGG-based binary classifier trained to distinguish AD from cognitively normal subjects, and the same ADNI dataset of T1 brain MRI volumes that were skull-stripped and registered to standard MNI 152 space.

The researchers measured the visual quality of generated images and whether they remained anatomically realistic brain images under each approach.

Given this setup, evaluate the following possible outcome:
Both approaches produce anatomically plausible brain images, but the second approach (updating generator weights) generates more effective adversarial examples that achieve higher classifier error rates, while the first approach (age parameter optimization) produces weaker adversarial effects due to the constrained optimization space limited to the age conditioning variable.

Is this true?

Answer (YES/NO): NO